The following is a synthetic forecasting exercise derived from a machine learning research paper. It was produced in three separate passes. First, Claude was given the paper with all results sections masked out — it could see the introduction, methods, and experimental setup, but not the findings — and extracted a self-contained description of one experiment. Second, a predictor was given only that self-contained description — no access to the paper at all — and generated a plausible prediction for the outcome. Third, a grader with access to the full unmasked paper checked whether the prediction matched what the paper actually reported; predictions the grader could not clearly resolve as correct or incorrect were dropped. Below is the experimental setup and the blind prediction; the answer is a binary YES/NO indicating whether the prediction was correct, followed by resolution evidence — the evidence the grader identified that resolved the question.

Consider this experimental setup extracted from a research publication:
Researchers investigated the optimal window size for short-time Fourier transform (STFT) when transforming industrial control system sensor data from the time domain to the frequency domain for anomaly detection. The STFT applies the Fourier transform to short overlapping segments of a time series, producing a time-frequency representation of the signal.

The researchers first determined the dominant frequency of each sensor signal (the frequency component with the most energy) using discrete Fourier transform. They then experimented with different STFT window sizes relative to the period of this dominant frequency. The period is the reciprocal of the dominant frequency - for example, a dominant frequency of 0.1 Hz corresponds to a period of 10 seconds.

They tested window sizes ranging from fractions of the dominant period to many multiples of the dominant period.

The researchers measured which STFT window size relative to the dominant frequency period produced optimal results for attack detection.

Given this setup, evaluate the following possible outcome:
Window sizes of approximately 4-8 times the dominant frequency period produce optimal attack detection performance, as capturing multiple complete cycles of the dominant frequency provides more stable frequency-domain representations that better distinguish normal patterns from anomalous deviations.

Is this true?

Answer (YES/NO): NO